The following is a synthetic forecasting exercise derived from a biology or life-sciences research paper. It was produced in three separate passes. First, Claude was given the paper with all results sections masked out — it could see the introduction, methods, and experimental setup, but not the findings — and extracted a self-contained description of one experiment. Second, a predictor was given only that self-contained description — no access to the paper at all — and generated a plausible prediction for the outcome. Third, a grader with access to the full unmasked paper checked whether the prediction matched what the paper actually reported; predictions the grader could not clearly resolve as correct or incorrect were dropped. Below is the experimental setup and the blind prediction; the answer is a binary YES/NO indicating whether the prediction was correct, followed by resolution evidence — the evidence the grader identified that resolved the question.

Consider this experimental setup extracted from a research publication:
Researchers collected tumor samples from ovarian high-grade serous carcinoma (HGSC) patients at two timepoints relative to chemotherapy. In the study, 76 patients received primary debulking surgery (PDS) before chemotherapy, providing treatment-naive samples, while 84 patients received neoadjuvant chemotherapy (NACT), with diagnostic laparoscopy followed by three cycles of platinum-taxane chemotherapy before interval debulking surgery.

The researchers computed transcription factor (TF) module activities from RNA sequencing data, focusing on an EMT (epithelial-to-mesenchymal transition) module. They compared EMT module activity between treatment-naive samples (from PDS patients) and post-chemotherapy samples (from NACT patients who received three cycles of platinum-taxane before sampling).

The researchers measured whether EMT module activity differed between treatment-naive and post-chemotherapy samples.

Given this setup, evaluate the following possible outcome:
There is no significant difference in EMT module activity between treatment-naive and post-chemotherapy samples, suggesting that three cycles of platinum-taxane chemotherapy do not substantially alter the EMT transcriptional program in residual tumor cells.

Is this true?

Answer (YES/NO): NO